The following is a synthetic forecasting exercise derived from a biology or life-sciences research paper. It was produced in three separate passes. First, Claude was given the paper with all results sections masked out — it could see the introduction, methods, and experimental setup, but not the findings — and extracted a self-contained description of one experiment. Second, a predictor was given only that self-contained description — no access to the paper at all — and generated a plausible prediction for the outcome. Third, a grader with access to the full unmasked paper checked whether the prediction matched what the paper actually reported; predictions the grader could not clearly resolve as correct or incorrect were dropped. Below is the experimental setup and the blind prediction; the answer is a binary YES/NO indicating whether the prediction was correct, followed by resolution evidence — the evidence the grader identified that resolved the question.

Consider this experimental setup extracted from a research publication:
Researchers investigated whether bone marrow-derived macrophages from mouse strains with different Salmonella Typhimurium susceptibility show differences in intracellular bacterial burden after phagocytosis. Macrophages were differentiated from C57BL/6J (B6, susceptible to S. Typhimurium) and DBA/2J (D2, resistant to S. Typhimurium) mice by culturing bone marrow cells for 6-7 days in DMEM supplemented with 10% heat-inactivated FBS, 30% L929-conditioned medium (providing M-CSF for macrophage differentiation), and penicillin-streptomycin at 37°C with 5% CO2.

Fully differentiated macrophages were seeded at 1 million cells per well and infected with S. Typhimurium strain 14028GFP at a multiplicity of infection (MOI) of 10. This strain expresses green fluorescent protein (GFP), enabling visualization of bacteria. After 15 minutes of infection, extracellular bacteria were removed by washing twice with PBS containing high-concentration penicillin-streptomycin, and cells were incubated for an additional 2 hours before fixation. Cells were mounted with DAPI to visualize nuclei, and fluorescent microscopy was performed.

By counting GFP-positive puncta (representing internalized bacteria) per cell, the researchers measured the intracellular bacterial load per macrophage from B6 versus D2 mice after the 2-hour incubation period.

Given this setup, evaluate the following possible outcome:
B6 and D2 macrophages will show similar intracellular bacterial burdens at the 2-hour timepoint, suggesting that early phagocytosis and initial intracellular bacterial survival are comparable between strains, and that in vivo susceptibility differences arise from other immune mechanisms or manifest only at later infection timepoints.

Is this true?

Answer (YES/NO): NO